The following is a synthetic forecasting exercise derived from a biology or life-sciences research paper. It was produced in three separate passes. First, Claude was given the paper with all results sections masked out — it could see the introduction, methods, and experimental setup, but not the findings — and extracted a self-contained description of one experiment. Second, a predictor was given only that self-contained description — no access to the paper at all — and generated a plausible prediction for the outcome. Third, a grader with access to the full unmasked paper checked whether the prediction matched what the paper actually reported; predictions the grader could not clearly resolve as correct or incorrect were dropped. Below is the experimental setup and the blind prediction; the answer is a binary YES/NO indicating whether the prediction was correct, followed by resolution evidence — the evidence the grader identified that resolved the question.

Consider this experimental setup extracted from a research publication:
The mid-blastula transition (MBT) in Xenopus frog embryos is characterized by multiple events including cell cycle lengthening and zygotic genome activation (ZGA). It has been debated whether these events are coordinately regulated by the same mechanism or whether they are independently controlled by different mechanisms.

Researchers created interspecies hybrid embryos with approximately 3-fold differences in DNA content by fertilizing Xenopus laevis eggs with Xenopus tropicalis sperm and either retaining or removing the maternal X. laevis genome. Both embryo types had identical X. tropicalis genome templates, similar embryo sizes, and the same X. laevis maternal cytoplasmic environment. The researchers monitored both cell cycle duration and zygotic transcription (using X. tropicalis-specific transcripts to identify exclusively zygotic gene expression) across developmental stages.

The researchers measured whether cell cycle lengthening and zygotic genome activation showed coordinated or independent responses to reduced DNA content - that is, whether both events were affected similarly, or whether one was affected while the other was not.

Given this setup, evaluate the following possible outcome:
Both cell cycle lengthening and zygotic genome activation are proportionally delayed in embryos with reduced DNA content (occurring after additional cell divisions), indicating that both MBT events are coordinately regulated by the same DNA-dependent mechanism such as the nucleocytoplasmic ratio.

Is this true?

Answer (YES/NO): YES